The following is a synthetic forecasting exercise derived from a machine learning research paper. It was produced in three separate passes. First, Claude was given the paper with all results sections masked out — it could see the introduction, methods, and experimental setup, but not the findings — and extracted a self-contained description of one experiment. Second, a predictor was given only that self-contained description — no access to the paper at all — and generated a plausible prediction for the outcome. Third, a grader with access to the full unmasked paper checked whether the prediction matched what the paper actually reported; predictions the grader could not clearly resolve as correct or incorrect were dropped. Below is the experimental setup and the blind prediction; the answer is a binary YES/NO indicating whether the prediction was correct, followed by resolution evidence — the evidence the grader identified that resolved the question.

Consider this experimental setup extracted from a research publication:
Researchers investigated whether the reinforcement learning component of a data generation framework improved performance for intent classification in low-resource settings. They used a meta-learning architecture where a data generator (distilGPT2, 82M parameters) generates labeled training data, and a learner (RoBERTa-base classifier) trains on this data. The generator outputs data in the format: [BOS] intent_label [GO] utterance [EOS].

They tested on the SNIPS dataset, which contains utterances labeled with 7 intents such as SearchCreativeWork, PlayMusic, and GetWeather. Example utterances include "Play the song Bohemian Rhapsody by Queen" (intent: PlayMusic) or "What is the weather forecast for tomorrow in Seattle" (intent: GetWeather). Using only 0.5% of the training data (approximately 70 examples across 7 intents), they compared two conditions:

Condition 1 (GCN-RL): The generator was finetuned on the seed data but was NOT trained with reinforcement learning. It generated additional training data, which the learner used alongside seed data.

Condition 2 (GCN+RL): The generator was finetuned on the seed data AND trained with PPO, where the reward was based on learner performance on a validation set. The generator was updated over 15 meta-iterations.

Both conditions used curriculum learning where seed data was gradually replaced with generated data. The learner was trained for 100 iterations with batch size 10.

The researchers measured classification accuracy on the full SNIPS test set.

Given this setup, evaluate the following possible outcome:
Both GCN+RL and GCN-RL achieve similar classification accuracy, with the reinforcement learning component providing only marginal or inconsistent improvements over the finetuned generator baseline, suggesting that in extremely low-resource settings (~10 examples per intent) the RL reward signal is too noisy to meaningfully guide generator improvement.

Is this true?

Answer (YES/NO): NO